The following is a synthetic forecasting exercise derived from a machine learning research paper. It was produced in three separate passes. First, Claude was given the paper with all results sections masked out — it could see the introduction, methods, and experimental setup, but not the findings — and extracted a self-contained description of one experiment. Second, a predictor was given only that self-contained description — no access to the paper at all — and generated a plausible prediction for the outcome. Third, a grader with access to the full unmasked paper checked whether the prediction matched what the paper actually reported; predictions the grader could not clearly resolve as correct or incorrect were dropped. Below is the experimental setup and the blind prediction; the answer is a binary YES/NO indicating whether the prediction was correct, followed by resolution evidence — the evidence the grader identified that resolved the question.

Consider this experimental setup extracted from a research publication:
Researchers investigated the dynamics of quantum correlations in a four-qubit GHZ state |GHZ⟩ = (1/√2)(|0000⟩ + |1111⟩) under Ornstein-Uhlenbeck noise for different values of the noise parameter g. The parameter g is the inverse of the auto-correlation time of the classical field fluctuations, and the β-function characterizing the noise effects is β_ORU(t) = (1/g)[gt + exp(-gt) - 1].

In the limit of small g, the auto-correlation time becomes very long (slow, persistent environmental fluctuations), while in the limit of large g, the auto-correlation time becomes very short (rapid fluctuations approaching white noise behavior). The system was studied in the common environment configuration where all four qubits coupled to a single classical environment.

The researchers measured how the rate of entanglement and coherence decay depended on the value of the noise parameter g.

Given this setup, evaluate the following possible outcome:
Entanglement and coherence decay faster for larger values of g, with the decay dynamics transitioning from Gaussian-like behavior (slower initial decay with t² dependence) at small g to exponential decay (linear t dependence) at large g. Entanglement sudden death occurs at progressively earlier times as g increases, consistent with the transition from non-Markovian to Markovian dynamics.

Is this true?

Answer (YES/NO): NO